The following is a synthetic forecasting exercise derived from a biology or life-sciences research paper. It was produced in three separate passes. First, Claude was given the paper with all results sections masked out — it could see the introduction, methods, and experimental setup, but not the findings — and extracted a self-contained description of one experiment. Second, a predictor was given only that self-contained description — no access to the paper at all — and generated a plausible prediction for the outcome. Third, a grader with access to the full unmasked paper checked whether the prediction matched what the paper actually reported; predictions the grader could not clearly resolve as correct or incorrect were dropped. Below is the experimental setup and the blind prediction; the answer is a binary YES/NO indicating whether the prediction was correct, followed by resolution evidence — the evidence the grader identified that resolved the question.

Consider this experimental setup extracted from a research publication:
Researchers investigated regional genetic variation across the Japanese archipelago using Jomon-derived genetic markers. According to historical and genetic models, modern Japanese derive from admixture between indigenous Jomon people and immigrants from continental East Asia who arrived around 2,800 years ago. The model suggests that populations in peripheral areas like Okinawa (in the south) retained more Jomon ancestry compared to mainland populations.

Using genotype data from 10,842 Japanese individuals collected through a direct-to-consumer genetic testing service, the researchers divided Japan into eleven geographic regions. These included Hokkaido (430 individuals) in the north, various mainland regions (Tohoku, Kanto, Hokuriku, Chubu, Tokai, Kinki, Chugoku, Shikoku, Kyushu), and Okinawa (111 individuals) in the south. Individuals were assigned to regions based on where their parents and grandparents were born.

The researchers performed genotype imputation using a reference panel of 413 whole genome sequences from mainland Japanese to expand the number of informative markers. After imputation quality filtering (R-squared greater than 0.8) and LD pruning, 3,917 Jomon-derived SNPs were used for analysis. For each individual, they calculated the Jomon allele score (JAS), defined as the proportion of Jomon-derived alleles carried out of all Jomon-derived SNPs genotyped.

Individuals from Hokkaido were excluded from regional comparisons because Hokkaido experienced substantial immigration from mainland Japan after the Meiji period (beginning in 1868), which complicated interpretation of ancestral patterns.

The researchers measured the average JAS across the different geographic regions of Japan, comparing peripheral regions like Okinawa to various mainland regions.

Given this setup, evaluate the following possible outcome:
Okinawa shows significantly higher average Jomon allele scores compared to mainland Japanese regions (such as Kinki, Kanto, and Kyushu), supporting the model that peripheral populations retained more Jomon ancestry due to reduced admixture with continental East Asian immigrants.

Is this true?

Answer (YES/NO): YES